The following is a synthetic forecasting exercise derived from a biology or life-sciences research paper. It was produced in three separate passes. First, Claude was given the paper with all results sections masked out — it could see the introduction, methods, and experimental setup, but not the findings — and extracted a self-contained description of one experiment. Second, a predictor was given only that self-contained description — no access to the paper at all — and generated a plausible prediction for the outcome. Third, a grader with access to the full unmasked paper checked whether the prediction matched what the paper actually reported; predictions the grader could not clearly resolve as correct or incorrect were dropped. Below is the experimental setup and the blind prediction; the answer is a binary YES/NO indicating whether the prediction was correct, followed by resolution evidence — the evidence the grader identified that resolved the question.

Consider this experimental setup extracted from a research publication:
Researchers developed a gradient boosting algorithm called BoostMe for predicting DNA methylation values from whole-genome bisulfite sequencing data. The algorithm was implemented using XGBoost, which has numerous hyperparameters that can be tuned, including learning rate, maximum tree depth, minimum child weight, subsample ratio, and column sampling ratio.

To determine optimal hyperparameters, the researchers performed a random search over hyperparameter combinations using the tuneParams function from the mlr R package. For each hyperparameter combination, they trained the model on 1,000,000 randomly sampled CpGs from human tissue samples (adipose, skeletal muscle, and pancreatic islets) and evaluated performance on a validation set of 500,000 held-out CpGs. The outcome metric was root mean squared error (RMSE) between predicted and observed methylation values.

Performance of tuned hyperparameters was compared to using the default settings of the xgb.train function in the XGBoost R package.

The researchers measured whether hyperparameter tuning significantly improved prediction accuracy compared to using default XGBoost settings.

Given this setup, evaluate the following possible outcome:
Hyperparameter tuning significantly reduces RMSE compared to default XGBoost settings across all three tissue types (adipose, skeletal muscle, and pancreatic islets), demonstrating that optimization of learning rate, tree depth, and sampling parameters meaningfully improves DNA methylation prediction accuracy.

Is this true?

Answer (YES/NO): NO